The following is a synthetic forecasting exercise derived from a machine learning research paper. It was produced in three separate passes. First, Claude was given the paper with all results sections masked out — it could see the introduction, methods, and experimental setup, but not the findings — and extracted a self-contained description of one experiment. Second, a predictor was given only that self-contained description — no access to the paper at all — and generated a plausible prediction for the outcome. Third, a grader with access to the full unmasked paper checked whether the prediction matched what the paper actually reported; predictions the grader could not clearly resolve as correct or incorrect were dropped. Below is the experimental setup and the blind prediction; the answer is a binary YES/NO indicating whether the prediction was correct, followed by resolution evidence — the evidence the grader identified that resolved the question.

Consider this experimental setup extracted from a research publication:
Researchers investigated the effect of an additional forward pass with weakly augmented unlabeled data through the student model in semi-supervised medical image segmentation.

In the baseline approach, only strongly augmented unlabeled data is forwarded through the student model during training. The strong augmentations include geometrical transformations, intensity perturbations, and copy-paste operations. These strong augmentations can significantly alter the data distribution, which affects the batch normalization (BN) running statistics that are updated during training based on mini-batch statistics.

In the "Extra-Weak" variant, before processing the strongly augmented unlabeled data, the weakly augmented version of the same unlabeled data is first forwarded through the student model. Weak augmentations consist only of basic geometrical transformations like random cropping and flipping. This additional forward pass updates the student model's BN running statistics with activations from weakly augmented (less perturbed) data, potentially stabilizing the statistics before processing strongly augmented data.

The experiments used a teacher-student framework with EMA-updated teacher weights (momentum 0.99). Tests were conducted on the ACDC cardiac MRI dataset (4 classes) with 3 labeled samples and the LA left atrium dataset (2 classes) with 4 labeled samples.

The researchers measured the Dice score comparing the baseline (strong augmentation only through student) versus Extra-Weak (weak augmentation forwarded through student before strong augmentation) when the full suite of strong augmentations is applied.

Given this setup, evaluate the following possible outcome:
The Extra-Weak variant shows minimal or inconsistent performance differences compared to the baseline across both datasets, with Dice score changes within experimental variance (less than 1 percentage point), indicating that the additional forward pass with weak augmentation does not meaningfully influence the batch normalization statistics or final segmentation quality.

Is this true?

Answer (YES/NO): NO